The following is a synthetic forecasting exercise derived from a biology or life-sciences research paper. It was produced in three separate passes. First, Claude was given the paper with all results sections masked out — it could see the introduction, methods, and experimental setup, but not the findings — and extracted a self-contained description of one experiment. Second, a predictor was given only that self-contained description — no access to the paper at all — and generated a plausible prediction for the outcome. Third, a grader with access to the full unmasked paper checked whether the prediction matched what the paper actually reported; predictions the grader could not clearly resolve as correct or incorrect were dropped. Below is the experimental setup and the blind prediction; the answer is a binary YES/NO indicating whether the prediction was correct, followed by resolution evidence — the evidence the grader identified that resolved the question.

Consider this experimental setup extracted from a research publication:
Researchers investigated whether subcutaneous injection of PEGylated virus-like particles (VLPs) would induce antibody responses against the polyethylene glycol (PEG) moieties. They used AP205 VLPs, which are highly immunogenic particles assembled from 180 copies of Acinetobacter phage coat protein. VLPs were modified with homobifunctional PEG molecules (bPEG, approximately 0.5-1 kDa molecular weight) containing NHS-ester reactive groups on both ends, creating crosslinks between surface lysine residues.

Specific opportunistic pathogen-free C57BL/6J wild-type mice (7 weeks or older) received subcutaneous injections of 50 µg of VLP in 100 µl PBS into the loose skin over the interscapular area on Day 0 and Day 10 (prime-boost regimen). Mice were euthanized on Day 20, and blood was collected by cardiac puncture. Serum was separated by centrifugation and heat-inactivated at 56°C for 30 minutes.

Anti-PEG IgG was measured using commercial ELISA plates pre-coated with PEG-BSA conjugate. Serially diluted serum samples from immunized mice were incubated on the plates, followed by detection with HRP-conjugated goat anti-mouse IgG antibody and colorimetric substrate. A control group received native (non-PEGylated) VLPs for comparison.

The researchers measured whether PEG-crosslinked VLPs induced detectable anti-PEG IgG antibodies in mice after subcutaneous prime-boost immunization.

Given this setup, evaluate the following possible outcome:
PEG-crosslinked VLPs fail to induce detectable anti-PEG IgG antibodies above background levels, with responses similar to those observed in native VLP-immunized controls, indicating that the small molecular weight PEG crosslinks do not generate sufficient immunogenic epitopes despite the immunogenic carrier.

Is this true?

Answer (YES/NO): NO